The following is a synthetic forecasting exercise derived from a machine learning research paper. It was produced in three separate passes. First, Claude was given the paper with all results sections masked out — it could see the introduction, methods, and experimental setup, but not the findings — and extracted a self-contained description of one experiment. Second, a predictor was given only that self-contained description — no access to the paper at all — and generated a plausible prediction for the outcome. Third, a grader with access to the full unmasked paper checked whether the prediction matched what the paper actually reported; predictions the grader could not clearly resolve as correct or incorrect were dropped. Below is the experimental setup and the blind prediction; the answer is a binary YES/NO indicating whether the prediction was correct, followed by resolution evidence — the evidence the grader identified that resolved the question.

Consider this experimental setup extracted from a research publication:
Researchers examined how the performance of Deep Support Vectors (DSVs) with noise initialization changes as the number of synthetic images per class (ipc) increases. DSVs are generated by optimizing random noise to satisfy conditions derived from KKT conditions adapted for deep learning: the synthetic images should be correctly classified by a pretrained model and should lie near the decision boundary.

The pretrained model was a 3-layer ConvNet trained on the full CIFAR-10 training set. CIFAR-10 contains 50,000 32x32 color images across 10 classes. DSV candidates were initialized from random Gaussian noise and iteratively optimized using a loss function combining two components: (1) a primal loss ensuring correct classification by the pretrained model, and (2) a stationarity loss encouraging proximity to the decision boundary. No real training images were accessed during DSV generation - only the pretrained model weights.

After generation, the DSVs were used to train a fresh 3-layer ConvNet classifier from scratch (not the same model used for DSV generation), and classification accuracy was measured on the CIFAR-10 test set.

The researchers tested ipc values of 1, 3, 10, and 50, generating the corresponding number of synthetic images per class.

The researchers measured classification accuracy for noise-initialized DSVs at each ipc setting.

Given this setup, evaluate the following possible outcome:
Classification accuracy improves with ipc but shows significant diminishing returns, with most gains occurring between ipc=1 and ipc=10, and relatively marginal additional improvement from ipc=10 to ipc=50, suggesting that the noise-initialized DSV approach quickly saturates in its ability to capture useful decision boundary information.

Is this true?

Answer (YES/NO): NO